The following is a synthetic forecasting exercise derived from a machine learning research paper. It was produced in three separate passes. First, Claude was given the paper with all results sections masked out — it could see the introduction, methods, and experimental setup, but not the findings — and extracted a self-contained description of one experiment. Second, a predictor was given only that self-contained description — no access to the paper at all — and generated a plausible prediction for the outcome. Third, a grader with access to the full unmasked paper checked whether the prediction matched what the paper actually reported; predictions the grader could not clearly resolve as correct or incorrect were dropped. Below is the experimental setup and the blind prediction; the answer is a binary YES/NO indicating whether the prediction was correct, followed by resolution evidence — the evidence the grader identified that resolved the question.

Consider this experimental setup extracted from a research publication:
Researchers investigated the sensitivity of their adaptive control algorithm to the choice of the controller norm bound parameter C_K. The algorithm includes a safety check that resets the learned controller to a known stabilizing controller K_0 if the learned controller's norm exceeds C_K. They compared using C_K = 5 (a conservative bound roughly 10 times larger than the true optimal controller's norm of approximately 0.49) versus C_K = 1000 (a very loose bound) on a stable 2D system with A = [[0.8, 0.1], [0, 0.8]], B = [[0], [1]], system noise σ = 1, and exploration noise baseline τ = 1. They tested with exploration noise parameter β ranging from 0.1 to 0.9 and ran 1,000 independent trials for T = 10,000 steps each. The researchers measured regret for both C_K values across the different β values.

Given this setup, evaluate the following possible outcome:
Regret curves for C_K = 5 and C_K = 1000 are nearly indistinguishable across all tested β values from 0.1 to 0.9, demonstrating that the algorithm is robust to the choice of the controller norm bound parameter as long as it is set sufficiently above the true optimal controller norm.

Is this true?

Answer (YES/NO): NO